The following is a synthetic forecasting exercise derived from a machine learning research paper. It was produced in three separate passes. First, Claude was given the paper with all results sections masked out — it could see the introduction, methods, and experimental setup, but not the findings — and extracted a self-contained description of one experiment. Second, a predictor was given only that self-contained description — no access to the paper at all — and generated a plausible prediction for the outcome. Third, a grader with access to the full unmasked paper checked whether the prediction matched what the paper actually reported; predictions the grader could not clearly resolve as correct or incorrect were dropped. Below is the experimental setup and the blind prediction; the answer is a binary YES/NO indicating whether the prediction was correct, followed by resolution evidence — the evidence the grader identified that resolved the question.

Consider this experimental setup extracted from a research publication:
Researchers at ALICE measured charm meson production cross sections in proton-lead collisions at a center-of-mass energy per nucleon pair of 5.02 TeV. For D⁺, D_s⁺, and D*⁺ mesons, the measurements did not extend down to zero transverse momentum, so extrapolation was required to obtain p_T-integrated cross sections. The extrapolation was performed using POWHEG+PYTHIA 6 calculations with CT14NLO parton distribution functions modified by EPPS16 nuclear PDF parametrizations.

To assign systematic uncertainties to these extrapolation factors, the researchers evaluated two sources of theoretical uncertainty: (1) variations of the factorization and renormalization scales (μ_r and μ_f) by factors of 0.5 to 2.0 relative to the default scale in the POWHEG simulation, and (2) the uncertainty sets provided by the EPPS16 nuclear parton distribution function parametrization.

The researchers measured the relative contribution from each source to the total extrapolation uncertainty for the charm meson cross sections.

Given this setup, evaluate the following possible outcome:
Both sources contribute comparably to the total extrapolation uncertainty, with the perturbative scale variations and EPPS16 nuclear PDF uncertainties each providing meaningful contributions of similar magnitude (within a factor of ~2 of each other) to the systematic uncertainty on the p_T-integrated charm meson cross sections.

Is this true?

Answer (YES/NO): NO